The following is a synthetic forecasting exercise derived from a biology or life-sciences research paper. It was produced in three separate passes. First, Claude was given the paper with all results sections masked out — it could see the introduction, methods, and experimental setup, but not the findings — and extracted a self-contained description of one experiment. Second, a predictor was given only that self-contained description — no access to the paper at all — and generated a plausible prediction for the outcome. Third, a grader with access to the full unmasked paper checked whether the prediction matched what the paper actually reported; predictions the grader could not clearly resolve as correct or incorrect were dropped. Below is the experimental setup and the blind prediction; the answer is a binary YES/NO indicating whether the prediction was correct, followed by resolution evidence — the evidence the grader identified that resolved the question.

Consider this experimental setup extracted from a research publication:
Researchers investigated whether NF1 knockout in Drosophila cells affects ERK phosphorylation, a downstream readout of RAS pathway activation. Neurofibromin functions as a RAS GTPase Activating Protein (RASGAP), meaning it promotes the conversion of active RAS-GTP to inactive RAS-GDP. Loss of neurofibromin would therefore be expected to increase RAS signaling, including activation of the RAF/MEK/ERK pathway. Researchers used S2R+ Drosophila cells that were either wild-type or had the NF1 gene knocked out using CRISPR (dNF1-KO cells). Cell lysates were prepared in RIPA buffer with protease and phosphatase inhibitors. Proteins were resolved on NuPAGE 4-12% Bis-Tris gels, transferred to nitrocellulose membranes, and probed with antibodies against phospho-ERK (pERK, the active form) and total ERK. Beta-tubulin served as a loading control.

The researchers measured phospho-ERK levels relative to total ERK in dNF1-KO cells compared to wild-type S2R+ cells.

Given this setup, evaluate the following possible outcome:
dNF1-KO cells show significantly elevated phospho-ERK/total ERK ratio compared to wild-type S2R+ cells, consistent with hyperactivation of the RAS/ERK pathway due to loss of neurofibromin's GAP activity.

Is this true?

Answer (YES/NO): NO